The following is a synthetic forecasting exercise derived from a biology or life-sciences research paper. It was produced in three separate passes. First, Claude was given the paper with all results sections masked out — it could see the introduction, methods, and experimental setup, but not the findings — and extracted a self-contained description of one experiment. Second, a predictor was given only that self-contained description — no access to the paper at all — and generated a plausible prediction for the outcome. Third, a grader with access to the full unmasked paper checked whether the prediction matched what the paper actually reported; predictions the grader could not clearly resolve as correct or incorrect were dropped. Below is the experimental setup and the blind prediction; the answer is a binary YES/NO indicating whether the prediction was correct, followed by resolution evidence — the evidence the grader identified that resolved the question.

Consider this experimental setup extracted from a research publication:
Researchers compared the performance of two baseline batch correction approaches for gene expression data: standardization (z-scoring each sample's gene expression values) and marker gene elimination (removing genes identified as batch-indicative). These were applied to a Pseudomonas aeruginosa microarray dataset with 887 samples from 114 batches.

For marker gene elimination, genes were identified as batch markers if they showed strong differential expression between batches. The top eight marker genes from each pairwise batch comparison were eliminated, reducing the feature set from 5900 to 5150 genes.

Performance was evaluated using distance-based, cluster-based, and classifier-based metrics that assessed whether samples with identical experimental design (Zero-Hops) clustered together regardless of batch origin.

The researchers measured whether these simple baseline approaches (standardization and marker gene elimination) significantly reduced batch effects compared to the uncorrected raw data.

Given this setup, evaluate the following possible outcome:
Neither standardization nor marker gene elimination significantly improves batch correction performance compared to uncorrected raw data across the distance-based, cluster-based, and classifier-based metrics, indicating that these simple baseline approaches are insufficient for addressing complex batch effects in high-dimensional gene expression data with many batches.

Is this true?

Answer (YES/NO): YES